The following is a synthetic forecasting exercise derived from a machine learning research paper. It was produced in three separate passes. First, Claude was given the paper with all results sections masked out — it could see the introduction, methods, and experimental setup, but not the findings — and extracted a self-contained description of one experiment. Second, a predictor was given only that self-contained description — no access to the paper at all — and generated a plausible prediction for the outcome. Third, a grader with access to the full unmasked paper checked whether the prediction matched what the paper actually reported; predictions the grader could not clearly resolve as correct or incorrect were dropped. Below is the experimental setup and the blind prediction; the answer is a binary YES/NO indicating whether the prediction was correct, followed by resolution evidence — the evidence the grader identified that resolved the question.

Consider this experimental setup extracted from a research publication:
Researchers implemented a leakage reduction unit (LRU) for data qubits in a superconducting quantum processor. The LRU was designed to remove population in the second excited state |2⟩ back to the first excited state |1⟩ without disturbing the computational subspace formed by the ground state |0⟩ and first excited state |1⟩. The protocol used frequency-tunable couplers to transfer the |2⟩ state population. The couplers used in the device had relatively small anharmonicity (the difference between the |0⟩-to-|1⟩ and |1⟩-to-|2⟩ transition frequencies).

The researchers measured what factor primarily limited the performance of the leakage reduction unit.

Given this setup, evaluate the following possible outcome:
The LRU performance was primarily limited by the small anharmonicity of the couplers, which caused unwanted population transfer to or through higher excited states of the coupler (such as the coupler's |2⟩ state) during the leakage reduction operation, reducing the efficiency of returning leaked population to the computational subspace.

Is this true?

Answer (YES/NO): NO